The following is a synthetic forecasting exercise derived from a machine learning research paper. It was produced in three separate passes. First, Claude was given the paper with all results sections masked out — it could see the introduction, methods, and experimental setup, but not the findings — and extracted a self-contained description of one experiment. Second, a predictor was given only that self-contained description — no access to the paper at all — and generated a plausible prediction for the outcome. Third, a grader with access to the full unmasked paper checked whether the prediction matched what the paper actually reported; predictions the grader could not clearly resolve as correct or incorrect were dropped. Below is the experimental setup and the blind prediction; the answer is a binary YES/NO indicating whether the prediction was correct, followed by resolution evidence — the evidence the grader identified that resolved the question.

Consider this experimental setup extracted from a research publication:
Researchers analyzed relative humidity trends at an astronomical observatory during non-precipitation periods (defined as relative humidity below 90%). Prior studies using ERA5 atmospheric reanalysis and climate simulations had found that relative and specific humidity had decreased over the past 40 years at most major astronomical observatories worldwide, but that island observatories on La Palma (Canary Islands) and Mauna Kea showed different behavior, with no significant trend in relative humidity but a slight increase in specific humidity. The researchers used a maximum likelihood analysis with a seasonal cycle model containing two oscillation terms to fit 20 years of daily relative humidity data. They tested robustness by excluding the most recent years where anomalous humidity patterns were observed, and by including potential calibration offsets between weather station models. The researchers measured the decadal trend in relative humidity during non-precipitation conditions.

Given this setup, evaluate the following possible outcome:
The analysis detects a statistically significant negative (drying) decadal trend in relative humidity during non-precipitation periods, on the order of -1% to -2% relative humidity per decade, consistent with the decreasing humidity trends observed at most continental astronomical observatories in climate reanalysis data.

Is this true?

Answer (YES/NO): NO